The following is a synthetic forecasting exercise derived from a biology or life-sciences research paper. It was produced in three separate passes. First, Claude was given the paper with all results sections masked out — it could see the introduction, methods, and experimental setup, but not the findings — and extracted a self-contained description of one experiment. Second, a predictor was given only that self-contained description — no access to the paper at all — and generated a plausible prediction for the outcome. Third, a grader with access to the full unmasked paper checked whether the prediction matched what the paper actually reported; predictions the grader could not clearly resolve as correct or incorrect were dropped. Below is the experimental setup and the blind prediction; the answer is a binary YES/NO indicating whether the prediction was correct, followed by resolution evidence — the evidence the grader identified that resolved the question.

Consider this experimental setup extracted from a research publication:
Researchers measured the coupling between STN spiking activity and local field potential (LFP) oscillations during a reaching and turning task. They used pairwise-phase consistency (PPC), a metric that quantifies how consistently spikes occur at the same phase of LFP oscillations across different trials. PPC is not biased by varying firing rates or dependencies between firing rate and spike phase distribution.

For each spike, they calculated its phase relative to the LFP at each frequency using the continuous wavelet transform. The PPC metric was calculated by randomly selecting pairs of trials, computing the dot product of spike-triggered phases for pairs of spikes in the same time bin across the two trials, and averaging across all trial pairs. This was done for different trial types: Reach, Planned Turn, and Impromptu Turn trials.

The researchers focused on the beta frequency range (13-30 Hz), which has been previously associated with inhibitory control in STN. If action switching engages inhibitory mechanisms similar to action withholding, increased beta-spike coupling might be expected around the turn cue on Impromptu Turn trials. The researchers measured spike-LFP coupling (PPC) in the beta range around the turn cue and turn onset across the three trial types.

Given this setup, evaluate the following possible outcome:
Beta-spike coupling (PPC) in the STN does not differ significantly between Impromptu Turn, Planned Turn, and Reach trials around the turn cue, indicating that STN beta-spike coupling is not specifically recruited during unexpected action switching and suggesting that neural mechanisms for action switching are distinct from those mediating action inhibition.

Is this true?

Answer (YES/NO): YES